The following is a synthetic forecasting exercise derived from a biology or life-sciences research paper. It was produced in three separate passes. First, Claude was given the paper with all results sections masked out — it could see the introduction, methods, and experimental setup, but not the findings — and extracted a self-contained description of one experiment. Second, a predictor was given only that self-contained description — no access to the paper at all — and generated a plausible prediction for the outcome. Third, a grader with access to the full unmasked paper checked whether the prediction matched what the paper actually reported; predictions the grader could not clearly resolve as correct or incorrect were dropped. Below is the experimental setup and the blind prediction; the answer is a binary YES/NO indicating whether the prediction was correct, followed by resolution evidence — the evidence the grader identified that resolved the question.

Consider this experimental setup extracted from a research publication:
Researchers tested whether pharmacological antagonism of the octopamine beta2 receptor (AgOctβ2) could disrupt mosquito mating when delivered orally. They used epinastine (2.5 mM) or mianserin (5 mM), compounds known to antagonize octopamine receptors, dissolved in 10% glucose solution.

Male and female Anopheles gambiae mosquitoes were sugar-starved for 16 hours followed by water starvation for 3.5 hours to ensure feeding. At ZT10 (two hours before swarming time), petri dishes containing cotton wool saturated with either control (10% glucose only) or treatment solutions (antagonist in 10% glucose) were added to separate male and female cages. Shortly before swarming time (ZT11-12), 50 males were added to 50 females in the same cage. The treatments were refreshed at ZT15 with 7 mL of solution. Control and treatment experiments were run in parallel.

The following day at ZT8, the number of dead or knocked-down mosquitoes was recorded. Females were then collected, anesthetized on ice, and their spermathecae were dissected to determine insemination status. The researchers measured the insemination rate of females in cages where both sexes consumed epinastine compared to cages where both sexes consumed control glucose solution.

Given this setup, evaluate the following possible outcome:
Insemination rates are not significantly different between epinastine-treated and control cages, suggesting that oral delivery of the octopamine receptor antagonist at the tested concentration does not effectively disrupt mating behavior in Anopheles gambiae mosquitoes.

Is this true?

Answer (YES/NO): YES